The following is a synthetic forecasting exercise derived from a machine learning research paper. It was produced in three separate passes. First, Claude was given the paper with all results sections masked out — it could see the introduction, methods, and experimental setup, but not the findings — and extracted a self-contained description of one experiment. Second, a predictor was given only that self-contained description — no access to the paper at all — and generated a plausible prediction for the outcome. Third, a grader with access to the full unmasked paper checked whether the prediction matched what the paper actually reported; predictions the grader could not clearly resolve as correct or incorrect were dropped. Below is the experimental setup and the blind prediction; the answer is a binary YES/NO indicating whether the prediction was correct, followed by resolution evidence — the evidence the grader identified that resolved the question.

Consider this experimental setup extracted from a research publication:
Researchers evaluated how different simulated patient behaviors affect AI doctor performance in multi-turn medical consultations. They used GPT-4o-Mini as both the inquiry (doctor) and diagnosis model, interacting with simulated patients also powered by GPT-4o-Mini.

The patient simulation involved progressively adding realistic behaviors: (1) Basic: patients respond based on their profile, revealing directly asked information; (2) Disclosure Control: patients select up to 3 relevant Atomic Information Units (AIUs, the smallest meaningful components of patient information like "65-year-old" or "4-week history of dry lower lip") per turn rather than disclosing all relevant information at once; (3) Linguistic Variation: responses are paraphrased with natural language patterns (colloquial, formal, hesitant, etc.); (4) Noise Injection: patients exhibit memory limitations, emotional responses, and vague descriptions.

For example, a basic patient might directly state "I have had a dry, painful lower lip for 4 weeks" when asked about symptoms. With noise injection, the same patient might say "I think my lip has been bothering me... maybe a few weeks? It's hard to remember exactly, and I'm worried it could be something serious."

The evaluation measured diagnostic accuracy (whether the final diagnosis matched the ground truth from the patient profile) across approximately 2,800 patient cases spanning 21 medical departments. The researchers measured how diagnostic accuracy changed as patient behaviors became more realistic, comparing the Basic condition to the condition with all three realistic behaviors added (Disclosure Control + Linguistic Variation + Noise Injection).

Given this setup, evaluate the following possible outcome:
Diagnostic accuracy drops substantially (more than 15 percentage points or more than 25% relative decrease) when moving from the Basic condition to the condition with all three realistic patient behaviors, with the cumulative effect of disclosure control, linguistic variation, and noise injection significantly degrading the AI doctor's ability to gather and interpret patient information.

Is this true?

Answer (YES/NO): NO